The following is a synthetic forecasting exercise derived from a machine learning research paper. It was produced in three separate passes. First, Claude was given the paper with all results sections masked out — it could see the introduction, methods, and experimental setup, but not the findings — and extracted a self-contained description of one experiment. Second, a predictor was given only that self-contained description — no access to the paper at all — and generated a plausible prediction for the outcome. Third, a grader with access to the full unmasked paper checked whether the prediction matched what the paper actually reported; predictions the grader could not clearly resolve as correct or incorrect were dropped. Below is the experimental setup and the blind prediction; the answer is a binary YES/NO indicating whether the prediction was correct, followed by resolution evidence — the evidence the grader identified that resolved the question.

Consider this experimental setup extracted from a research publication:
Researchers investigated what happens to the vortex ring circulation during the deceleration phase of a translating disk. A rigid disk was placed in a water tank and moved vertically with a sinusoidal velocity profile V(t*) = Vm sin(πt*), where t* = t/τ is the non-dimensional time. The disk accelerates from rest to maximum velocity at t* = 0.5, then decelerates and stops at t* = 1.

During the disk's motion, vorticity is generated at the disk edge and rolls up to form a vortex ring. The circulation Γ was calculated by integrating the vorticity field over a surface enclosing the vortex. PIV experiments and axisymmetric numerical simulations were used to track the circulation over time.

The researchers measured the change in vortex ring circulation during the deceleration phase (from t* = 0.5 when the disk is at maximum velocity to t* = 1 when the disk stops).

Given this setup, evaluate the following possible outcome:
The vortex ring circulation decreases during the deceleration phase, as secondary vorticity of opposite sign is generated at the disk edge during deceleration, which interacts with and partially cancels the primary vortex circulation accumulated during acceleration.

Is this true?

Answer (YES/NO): NO